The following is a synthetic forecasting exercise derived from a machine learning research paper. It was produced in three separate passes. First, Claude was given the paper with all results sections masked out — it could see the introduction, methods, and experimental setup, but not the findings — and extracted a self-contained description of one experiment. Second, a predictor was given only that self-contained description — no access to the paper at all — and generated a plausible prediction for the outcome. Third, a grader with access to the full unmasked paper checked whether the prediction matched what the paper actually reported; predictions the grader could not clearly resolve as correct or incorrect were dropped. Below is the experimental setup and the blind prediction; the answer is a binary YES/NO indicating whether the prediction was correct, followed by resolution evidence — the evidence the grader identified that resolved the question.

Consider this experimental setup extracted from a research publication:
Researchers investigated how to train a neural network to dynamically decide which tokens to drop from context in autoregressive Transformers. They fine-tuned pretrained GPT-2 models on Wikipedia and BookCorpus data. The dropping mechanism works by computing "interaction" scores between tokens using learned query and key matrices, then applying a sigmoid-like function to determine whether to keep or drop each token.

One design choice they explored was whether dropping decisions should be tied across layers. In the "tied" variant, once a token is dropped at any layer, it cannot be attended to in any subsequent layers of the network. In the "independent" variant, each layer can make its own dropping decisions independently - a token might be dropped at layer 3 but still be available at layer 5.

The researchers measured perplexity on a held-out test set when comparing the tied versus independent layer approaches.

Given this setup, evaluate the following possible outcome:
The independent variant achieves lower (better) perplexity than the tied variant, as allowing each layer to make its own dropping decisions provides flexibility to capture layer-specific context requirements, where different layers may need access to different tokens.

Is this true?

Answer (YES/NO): YES